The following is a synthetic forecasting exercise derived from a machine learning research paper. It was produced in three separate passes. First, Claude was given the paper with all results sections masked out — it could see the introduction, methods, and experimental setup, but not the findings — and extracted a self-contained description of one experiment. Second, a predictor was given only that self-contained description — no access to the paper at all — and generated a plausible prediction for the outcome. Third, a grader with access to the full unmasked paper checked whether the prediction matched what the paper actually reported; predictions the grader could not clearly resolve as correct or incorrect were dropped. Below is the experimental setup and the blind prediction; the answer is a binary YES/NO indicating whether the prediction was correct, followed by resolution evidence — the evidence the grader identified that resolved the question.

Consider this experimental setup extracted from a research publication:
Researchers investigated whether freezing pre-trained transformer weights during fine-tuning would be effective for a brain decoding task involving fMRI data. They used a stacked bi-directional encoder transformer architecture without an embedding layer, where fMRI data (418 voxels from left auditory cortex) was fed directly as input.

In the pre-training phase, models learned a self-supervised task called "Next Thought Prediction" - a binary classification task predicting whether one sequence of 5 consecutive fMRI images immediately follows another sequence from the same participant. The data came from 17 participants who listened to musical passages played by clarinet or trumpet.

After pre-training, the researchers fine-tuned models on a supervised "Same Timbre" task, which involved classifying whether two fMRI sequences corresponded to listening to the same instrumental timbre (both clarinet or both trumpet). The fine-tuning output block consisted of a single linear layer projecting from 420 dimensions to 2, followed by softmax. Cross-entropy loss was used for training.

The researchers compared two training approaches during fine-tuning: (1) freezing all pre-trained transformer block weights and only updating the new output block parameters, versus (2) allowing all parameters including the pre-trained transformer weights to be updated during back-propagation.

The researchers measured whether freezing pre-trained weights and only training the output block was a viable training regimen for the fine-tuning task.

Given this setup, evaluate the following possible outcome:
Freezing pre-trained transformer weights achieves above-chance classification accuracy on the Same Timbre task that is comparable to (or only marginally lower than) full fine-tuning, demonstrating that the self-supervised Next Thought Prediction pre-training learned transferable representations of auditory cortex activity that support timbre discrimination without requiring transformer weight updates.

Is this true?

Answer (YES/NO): NO